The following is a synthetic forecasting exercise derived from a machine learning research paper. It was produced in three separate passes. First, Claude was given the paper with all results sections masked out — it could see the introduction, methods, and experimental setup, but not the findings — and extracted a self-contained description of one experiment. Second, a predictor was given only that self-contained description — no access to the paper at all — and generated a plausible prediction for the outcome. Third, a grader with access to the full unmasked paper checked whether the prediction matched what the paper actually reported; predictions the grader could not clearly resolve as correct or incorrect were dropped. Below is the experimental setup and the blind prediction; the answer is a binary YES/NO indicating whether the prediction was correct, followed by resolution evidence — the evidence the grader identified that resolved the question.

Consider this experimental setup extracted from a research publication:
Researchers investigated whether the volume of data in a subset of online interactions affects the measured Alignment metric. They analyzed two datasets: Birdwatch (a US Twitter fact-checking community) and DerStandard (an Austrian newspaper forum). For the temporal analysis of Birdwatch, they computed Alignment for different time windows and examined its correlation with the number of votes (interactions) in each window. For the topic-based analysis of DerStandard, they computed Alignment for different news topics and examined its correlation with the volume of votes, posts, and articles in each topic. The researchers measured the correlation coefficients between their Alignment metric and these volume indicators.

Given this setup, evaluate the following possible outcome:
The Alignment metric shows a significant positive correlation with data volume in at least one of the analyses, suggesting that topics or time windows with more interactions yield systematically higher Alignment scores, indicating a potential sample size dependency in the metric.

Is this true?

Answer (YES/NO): NO